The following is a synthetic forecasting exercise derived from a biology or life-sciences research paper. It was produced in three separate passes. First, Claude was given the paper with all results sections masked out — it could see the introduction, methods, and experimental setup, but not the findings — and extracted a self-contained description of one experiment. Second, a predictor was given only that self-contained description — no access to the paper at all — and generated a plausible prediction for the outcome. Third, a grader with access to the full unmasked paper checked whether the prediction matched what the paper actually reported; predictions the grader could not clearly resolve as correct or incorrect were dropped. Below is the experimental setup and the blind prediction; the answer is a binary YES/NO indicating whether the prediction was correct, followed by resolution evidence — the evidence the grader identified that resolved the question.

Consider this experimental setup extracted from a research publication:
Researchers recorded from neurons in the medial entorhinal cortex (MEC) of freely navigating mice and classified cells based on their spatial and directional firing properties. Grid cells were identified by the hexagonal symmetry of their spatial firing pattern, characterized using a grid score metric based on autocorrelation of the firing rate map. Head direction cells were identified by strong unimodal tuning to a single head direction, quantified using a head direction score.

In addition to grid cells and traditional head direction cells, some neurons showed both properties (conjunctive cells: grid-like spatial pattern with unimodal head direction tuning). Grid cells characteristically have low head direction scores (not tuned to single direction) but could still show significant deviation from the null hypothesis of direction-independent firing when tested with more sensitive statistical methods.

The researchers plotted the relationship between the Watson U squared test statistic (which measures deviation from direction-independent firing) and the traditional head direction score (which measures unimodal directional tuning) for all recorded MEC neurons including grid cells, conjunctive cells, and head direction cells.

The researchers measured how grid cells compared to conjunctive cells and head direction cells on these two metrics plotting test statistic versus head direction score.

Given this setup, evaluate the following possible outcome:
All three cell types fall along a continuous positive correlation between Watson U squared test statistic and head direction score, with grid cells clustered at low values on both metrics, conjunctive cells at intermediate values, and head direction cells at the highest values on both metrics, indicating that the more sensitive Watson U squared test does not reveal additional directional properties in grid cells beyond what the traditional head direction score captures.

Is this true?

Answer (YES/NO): NO